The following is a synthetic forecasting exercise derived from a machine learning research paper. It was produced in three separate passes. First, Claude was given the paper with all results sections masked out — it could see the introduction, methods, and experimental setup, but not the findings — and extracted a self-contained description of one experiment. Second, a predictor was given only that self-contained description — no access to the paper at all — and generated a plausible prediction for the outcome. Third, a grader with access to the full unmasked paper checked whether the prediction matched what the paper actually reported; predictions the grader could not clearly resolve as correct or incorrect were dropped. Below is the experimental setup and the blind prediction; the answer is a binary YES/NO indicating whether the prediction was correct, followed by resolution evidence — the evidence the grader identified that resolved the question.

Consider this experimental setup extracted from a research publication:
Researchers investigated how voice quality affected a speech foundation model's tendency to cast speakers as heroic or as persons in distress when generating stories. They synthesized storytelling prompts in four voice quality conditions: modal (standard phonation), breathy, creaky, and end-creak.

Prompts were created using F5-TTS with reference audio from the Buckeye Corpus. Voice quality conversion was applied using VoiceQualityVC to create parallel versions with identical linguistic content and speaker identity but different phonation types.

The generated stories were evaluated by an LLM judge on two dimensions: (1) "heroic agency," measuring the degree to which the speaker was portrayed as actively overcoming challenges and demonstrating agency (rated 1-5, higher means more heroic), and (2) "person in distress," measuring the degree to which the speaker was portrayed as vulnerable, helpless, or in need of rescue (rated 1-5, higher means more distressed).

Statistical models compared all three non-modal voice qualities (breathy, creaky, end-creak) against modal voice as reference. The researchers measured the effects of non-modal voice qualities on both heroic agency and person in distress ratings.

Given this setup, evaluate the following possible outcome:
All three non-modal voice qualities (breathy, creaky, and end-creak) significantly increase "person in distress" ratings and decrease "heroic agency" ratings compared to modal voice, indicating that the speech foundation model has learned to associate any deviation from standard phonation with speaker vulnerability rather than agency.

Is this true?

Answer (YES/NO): NO